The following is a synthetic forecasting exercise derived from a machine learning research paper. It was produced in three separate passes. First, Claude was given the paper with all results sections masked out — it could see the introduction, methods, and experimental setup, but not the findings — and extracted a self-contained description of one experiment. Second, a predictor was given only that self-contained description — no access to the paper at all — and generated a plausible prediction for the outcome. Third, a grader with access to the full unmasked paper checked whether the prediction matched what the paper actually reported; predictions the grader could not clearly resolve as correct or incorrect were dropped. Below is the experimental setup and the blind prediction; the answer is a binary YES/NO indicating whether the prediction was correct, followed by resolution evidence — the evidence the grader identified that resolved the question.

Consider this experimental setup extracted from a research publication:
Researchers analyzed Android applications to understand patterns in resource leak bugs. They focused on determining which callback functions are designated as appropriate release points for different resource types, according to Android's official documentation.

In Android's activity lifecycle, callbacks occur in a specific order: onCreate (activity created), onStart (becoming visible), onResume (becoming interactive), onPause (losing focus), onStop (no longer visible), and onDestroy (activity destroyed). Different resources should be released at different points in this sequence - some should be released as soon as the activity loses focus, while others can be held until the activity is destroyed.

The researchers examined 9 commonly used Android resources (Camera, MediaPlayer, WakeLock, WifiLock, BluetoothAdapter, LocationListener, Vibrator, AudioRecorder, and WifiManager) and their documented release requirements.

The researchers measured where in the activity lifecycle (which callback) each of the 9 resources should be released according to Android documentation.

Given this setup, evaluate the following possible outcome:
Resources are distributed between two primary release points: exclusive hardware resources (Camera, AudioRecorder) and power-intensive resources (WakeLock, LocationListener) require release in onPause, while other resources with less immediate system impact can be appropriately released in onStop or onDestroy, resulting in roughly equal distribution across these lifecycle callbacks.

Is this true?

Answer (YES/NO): NO